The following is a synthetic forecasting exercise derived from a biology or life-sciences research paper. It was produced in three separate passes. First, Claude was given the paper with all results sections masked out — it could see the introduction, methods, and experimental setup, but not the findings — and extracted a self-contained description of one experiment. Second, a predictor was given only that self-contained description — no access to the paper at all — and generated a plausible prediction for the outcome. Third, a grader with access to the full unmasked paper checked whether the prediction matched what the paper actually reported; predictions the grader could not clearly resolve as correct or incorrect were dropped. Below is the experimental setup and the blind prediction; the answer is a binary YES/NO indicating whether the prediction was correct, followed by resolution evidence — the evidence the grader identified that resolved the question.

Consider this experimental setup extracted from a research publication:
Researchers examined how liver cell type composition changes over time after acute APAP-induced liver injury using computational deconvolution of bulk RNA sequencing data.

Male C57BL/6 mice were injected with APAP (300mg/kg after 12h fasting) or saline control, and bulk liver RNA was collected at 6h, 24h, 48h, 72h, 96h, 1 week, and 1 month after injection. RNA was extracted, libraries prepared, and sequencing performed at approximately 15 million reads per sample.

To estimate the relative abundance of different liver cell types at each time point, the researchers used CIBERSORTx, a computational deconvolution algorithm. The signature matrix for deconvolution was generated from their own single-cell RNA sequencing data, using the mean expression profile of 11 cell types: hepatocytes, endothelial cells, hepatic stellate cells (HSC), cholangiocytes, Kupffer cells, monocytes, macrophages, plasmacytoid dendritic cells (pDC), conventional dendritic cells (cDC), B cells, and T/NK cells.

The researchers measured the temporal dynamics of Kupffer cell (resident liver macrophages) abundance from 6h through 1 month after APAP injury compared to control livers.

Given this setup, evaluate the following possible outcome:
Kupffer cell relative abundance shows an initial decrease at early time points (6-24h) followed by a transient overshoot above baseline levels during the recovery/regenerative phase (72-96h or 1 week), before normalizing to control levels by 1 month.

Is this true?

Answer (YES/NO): NO